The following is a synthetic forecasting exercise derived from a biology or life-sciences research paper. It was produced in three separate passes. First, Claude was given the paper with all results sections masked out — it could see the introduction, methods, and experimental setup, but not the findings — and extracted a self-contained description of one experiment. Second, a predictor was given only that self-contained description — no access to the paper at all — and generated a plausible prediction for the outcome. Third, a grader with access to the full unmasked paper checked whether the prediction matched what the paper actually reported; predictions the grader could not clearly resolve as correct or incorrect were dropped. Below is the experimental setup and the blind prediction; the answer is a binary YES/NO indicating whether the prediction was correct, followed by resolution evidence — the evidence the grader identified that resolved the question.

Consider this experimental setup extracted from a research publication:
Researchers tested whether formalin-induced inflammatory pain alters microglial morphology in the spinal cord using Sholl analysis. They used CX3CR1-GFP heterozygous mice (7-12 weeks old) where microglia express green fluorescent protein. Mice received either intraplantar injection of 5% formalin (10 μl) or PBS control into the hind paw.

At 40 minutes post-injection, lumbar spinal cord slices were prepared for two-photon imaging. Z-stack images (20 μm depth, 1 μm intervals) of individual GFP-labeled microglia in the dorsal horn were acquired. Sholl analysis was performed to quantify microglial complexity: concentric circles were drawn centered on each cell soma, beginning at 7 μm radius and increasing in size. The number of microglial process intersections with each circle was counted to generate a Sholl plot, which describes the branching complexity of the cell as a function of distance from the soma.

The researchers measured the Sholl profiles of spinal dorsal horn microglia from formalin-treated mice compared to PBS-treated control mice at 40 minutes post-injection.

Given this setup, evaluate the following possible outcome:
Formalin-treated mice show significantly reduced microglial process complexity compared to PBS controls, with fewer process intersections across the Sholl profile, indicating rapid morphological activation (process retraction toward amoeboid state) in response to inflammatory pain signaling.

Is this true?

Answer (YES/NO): NO